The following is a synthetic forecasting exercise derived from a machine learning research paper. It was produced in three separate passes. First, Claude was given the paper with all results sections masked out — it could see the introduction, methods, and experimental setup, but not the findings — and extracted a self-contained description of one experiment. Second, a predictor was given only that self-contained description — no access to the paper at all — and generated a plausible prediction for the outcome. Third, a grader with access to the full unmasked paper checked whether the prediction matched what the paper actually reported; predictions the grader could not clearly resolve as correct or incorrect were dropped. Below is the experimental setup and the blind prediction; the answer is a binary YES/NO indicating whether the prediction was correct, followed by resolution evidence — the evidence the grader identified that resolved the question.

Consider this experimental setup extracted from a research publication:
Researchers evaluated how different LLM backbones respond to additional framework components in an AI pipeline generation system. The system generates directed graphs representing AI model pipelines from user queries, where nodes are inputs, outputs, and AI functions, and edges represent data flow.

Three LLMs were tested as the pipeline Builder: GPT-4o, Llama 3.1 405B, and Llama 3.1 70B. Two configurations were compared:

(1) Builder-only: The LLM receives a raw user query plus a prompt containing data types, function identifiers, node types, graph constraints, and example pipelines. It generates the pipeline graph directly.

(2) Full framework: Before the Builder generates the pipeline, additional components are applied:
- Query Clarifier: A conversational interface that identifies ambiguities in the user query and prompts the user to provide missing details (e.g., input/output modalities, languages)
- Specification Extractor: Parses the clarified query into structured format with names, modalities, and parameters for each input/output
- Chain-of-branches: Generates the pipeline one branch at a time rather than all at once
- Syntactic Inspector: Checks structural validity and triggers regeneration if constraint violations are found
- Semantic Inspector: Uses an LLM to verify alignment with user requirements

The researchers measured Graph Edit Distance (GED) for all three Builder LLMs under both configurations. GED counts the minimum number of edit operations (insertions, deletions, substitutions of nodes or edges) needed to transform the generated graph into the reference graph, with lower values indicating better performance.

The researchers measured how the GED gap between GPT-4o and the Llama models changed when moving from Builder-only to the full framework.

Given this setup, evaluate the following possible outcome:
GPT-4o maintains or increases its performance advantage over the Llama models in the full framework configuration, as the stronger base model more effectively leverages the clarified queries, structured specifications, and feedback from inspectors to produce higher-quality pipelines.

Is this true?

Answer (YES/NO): YES